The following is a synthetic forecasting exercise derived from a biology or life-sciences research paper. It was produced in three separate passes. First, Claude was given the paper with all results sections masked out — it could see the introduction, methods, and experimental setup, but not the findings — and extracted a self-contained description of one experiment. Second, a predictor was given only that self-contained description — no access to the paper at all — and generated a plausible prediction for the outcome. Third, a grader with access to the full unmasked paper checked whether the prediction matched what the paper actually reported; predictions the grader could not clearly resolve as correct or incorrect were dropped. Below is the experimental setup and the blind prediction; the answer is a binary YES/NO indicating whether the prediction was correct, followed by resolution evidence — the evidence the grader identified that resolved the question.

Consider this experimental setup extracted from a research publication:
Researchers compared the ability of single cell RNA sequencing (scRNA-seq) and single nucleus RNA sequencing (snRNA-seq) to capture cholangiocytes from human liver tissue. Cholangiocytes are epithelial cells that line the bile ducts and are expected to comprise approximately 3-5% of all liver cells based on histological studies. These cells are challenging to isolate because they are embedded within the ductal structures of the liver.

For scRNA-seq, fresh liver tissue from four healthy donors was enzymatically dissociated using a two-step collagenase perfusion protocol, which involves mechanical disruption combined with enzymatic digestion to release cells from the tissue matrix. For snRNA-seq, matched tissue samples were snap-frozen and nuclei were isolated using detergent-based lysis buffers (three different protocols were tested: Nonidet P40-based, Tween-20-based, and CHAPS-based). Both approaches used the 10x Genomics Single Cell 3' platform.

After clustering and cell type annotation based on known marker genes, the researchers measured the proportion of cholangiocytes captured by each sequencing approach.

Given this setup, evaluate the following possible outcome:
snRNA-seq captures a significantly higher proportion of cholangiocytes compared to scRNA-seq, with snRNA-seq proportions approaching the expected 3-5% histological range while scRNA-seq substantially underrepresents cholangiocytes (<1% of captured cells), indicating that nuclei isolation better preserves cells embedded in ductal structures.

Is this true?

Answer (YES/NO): NO